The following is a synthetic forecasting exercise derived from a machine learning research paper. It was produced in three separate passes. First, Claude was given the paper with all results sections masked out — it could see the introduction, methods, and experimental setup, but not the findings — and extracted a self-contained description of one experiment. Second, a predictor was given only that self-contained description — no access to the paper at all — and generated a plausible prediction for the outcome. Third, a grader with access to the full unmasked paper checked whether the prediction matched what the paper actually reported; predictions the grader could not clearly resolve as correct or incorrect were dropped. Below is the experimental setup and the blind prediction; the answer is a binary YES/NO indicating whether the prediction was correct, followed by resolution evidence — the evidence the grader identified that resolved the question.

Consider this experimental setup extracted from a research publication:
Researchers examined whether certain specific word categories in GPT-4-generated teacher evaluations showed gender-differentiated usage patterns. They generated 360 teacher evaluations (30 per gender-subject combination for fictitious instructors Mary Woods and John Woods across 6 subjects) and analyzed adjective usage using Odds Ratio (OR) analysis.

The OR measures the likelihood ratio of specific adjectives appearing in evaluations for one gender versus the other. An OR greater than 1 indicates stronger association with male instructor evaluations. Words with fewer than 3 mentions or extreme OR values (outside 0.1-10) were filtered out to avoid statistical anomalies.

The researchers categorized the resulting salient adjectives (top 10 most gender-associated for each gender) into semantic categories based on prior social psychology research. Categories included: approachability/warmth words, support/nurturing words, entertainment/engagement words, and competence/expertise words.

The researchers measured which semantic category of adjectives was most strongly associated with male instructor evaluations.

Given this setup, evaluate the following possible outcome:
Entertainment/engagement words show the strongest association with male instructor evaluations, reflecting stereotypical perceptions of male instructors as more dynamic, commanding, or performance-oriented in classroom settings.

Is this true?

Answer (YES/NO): YES